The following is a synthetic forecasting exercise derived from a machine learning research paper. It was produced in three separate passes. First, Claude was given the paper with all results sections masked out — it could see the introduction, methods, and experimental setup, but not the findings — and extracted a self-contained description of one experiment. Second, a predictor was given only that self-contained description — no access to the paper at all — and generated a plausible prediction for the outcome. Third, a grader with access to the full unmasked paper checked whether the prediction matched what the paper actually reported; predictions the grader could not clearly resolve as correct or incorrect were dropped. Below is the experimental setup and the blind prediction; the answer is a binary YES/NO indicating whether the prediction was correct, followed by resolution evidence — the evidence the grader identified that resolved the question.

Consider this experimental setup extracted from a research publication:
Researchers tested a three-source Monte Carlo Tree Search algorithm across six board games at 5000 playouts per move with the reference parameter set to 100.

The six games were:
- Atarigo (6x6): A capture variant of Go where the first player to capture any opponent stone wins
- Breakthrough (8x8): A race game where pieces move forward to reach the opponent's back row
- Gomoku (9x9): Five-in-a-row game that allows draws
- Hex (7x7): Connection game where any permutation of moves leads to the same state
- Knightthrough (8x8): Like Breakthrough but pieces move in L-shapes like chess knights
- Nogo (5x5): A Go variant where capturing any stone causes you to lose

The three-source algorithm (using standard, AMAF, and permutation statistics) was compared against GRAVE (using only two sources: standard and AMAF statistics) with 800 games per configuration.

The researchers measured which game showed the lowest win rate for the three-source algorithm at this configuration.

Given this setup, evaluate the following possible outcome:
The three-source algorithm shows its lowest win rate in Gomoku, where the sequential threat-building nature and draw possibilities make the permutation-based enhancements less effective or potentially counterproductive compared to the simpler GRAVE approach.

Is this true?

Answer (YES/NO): NO